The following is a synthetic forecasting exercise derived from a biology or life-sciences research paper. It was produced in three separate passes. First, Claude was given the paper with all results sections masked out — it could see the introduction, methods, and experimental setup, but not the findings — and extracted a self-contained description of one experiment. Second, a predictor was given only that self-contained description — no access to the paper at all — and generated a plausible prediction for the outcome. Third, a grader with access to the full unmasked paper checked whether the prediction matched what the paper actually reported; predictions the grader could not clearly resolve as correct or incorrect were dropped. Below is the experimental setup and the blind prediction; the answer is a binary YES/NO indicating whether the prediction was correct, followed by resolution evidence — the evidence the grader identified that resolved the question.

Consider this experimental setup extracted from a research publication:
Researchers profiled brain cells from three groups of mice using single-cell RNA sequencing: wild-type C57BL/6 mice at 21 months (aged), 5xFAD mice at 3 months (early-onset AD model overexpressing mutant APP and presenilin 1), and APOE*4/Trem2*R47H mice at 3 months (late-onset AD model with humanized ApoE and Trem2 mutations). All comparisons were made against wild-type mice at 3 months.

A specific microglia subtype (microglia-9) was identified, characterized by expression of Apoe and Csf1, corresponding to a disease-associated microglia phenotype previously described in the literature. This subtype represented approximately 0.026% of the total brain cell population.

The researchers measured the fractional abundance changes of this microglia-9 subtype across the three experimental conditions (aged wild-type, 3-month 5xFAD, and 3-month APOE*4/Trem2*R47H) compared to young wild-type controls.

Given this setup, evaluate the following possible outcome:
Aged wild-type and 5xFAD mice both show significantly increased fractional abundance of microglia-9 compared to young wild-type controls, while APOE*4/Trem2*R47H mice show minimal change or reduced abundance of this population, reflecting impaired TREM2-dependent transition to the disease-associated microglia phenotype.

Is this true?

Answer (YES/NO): YES